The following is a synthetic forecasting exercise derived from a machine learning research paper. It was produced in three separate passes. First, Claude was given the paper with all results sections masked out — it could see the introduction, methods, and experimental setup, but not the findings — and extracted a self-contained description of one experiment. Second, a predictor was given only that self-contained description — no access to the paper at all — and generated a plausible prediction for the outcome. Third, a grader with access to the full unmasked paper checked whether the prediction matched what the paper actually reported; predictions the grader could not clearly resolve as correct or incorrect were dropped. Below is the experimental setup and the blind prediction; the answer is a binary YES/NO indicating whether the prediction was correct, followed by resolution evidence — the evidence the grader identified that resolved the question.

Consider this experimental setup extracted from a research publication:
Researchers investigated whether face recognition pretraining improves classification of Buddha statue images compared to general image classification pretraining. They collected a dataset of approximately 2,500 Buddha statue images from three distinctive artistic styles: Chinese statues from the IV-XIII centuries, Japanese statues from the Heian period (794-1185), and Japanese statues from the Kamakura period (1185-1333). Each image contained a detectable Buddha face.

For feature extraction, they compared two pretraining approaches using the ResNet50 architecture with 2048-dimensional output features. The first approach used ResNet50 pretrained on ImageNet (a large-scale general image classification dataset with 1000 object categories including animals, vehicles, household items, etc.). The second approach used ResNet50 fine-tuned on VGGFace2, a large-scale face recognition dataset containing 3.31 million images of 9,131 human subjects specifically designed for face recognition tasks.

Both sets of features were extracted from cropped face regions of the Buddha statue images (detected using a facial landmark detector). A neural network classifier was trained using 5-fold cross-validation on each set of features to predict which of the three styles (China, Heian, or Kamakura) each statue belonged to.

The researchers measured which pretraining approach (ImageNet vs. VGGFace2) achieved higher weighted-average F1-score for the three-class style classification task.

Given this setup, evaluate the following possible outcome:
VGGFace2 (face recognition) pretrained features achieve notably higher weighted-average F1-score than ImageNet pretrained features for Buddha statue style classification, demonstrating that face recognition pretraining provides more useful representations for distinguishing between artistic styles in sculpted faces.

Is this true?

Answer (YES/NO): NO